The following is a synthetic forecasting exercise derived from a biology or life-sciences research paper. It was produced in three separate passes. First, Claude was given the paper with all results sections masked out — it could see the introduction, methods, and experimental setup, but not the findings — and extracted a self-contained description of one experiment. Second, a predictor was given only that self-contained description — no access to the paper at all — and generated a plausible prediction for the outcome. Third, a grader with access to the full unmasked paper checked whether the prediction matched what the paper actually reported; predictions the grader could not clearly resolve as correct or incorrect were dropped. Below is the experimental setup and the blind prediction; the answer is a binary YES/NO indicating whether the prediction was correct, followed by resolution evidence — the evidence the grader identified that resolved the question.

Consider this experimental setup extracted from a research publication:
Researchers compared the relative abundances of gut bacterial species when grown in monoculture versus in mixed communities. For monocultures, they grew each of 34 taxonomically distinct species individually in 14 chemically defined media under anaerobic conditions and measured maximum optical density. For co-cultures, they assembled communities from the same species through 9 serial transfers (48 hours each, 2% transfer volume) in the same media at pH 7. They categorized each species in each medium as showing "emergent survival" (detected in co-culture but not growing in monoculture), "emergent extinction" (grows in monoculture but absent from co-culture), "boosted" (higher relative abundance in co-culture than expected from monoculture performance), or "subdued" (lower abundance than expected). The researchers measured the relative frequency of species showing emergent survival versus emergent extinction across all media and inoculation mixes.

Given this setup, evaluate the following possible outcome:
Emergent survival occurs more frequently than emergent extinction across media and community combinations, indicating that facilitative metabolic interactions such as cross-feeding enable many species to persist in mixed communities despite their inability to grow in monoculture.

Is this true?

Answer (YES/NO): NO